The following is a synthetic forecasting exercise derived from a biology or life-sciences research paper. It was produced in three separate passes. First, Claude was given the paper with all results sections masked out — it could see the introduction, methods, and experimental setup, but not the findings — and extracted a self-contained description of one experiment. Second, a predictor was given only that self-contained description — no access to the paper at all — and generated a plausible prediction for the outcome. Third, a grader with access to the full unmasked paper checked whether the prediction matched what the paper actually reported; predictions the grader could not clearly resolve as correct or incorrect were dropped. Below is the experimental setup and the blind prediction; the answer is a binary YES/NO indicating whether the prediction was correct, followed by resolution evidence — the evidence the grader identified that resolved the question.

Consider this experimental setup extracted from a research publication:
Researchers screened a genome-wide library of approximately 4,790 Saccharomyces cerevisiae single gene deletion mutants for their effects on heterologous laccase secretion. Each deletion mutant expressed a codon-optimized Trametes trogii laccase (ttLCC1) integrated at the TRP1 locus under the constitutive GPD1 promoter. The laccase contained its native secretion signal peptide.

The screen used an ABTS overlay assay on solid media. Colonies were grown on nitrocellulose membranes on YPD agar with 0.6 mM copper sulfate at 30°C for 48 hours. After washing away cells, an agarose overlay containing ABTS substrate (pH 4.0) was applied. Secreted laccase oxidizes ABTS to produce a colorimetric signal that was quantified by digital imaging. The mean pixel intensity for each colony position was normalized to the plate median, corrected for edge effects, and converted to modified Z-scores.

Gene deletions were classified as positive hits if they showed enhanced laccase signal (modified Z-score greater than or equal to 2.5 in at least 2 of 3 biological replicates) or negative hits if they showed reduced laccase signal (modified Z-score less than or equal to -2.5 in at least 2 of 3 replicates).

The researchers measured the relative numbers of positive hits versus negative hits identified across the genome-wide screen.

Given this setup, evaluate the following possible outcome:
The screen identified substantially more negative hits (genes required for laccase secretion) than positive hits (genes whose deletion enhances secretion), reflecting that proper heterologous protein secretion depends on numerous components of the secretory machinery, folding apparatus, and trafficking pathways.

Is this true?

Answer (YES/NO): YES